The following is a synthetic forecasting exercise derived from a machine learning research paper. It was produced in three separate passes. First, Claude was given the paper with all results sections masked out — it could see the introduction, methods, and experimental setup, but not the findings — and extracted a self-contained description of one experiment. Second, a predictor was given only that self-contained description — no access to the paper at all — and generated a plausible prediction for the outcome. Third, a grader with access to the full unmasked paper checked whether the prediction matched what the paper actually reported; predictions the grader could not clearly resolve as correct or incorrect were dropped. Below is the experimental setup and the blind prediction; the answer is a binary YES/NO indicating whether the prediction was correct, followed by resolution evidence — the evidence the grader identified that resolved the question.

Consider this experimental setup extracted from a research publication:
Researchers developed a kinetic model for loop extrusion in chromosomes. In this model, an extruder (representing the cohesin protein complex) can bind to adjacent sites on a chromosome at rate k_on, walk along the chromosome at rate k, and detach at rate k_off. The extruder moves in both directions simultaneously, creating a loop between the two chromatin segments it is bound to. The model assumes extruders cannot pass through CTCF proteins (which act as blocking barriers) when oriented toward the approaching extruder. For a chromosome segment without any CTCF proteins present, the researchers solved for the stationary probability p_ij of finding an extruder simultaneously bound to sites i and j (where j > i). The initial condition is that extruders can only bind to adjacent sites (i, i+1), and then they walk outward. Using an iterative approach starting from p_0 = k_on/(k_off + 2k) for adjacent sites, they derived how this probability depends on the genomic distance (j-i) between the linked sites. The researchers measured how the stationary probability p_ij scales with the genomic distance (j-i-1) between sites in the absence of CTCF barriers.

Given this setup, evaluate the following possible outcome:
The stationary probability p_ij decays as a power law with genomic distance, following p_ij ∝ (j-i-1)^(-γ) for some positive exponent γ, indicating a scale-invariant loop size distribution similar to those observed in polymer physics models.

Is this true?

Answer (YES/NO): NO